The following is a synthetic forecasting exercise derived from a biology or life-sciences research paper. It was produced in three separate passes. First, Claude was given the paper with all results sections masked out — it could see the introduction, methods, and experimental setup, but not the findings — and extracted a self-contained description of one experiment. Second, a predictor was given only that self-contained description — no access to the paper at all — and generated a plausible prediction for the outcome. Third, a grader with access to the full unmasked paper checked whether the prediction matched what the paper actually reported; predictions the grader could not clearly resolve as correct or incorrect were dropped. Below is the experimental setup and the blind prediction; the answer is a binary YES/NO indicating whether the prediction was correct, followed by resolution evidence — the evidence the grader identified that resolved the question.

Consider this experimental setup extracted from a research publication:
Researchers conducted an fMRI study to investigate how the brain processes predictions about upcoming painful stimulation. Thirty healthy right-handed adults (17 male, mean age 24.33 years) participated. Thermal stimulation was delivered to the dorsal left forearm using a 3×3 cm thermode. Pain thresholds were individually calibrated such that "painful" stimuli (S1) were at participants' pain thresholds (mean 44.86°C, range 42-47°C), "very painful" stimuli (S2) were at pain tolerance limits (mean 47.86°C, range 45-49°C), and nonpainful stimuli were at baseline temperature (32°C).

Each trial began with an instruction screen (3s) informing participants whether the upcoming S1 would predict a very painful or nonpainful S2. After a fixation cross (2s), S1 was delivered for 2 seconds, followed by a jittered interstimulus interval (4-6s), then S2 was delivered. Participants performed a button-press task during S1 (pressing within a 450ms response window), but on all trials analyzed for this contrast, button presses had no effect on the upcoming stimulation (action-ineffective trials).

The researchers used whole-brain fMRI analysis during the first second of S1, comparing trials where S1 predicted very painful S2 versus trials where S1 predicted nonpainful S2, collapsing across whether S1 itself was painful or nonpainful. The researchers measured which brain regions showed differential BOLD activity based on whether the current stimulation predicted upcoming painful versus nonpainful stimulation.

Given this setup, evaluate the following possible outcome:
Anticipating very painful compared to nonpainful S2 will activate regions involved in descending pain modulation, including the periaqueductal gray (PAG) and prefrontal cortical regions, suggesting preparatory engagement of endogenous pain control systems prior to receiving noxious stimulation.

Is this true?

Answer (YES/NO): NO